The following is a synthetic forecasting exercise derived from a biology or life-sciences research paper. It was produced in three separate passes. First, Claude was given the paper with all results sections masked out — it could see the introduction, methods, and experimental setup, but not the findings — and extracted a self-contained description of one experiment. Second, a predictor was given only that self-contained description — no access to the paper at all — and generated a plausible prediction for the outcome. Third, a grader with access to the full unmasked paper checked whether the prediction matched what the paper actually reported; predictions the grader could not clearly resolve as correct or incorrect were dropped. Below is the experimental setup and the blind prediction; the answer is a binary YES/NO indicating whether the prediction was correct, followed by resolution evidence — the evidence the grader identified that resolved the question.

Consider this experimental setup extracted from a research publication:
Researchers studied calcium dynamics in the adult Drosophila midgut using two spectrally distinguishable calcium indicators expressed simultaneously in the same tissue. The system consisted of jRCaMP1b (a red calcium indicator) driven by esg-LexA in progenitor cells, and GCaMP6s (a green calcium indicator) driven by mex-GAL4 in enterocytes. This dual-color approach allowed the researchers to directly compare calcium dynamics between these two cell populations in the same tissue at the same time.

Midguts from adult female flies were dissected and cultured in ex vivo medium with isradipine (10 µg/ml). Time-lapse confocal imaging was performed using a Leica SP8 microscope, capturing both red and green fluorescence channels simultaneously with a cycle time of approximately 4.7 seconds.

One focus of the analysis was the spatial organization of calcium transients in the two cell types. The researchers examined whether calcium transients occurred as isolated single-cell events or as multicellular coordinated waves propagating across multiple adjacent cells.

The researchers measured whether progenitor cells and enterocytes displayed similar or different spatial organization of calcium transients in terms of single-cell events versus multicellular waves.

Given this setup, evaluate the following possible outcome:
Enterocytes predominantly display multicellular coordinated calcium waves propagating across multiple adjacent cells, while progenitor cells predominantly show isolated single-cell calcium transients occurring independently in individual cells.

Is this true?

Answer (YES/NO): YES